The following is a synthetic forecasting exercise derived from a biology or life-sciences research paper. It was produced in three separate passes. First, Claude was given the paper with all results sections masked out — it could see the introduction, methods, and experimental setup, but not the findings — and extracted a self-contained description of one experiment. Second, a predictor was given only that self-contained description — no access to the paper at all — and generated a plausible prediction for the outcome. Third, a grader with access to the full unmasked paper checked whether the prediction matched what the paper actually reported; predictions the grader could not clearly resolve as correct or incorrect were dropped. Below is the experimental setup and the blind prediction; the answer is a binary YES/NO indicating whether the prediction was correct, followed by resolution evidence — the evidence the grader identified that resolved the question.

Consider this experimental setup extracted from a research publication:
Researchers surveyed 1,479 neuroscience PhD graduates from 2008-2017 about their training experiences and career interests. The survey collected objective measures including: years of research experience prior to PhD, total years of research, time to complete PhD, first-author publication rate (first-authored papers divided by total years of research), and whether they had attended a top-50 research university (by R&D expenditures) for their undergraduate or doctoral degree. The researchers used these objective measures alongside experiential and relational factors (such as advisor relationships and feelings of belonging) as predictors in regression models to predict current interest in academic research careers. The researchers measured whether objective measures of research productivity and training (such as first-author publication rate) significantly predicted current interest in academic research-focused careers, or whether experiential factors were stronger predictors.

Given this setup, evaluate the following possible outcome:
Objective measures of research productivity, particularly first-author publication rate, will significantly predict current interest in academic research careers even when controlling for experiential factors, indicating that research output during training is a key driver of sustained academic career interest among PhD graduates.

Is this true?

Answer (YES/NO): NO